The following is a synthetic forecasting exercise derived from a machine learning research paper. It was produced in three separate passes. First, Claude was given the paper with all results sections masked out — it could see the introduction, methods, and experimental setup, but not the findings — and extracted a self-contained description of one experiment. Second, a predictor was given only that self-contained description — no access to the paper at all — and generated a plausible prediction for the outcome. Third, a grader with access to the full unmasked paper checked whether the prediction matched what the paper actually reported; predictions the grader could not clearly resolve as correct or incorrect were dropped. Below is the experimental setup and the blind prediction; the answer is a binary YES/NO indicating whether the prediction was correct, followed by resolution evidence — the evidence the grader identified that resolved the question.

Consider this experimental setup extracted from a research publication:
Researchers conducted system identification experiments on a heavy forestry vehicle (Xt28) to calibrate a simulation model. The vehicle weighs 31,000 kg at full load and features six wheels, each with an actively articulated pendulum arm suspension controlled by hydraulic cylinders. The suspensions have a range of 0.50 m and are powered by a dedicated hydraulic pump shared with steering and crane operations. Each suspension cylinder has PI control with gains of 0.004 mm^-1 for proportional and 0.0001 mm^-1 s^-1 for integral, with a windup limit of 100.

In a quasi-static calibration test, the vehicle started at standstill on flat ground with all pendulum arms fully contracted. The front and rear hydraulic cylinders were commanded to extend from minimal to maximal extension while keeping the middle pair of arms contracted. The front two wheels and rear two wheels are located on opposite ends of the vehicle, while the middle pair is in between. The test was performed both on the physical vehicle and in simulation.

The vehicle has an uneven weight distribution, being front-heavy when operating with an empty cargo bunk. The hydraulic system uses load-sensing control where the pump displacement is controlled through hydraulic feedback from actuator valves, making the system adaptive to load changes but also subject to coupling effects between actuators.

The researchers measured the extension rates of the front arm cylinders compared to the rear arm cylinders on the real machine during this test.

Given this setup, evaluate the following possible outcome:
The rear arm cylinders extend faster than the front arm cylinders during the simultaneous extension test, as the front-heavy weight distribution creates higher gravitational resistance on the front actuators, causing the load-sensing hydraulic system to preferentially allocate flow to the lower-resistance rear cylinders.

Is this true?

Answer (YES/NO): YES